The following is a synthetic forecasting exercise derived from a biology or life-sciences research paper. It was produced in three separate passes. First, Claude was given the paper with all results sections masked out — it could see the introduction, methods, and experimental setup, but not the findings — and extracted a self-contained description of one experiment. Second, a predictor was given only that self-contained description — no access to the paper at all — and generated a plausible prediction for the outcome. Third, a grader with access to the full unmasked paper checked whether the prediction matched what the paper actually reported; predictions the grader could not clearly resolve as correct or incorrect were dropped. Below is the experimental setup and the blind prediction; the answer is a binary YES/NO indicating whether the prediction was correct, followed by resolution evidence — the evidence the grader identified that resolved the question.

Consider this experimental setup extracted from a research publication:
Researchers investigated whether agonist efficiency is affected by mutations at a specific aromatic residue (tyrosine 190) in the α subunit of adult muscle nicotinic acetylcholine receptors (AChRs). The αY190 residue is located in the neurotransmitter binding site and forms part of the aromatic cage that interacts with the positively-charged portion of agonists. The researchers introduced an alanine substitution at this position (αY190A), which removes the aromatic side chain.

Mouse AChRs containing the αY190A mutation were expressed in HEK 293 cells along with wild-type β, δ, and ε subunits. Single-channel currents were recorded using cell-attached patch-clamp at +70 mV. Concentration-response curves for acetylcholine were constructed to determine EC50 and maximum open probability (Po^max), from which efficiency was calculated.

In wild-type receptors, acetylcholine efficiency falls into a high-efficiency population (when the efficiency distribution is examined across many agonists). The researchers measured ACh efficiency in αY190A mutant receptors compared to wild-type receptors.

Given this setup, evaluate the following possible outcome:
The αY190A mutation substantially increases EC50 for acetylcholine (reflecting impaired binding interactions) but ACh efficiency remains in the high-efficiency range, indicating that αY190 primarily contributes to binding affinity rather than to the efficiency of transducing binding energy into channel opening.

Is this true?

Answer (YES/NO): NO